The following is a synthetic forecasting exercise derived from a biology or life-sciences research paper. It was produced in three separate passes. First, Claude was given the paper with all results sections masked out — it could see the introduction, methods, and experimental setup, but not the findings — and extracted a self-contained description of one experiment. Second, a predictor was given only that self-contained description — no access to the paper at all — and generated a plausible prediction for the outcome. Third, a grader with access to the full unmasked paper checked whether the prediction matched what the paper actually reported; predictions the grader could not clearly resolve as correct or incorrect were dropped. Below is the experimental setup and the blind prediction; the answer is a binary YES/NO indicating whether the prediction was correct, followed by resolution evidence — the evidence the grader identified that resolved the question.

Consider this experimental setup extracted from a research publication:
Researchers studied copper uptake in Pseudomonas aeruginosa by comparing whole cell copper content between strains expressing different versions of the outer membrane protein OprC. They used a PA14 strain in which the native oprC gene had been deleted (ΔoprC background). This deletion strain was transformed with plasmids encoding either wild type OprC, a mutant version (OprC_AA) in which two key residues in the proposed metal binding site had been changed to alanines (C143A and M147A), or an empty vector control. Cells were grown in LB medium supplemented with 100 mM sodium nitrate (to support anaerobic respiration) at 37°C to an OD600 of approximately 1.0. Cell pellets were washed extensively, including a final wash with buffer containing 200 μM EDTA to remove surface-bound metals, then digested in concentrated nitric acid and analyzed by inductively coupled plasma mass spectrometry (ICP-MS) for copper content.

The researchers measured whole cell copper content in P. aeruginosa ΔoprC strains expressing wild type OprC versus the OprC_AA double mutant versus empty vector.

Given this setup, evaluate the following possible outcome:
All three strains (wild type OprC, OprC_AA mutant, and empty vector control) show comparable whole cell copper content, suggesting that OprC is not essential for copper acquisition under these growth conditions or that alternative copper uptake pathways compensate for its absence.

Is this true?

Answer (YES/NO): NO